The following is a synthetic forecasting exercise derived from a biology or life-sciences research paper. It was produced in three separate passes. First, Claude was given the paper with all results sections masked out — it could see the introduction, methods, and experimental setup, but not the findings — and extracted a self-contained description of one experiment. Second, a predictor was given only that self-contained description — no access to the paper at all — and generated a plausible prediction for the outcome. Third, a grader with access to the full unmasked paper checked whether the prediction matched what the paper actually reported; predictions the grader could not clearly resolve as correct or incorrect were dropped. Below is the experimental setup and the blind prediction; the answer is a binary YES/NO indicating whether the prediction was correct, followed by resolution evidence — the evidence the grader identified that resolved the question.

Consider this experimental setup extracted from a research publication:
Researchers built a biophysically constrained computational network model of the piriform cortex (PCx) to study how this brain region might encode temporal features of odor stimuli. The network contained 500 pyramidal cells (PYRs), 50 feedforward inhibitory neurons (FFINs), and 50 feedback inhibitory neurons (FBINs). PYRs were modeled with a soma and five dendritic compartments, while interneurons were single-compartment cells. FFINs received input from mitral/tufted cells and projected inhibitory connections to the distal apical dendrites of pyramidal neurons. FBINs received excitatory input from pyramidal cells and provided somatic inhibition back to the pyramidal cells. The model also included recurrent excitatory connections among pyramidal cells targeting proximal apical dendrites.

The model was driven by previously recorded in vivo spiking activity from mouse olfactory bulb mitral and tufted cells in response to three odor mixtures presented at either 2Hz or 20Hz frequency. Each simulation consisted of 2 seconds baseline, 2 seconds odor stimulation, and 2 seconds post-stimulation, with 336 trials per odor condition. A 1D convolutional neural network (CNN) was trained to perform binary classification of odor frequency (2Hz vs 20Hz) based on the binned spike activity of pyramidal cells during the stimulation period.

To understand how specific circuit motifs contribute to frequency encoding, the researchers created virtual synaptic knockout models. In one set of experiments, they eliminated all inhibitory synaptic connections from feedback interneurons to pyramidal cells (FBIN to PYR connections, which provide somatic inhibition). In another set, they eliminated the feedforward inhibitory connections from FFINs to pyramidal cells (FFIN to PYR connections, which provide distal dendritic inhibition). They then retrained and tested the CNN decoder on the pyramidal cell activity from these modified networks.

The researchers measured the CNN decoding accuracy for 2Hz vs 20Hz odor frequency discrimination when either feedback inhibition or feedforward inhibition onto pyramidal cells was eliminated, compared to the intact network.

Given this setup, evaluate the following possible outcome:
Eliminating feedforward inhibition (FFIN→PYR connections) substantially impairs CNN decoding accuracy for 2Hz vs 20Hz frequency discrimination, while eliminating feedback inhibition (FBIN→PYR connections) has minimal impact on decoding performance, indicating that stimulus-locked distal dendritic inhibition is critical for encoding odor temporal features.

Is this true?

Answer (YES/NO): NO